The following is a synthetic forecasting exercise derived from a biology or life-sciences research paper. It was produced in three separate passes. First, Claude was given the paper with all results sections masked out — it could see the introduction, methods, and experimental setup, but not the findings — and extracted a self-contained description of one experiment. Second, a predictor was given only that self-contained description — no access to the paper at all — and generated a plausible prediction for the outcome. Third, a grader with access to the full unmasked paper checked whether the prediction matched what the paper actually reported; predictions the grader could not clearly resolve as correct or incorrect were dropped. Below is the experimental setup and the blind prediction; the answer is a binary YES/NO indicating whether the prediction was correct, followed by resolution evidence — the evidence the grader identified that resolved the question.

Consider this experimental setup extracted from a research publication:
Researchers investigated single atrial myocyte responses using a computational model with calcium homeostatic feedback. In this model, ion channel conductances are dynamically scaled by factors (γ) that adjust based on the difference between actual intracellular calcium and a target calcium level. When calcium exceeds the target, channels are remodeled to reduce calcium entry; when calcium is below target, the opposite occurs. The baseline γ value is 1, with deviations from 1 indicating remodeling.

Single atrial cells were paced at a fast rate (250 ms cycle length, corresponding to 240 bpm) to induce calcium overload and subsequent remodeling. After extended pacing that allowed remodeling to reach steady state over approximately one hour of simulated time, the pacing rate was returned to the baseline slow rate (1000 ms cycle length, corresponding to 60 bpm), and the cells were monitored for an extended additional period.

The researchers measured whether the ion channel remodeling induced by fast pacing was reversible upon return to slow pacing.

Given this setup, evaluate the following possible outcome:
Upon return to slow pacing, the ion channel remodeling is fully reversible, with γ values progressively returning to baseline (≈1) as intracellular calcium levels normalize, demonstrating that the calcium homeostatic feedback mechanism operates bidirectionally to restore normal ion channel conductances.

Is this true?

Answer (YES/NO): YES